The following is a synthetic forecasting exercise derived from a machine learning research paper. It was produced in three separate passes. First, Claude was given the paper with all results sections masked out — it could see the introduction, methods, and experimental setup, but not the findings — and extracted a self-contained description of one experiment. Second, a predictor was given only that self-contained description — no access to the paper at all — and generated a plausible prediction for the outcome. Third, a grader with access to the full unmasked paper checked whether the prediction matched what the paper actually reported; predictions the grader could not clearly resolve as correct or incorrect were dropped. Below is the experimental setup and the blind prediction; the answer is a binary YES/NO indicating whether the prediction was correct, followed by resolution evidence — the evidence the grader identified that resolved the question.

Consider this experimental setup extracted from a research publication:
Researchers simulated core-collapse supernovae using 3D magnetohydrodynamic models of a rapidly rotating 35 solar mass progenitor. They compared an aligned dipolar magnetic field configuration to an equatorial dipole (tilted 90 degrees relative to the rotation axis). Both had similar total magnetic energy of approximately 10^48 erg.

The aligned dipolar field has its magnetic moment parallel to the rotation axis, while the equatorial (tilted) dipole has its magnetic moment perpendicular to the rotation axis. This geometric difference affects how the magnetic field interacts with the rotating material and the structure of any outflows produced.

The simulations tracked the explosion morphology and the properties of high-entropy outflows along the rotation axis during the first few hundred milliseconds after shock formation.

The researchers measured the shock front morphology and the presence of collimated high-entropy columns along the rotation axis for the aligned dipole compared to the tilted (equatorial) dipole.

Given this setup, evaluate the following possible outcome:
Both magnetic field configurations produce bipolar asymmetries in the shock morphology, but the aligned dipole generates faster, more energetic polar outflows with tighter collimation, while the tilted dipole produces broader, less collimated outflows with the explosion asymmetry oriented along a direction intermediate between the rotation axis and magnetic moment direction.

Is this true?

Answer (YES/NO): NO